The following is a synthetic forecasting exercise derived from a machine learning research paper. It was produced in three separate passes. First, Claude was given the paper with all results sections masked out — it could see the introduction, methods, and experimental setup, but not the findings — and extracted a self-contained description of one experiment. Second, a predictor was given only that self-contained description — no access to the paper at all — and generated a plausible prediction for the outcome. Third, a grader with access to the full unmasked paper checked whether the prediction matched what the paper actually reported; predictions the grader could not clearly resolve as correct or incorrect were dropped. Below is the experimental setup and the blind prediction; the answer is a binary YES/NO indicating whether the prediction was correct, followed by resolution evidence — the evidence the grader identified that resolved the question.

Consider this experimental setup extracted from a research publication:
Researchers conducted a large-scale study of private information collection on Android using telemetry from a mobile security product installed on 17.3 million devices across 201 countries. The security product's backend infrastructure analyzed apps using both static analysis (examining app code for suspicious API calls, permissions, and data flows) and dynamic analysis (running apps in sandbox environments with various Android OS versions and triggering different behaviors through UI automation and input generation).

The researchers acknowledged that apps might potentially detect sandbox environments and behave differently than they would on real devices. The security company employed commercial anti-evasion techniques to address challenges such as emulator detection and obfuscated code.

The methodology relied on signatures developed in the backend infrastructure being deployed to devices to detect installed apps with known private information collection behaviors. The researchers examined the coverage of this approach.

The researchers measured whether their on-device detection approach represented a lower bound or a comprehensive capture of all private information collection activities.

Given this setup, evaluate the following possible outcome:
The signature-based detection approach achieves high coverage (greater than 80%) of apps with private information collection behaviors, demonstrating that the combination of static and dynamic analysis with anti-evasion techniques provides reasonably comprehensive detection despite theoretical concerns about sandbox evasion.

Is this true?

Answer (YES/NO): NO